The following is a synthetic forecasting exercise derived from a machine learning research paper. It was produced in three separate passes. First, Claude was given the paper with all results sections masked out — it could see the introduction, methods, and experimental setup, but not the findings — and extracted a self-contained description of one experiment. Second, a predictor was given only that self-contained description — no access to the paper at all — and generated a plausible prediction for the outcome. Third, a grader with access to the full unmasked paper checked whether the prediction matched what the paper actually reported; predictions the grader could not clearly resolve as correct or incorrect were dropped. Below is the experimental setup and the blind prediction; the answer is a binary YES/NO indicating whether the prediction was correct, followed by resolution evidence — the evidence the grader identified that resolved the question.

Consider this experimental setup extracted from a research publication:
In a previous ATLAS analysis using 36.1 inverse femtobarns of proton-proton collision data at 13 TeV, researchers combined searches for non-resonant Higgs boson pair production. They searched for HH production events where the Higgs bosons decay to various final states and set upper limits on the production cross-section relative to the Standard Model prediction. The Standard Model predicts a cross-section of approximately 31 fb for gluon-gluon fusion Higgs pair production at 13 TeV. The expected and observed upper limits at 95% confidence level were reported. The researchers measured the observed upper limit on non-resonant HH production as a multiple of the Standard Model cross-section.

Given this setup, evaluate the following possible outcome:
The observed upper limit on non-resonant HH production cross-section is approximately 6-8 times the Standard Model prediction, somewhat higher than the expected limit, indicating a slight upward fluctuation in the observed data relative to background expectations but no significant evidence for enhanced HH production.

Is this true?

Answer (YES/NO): NO